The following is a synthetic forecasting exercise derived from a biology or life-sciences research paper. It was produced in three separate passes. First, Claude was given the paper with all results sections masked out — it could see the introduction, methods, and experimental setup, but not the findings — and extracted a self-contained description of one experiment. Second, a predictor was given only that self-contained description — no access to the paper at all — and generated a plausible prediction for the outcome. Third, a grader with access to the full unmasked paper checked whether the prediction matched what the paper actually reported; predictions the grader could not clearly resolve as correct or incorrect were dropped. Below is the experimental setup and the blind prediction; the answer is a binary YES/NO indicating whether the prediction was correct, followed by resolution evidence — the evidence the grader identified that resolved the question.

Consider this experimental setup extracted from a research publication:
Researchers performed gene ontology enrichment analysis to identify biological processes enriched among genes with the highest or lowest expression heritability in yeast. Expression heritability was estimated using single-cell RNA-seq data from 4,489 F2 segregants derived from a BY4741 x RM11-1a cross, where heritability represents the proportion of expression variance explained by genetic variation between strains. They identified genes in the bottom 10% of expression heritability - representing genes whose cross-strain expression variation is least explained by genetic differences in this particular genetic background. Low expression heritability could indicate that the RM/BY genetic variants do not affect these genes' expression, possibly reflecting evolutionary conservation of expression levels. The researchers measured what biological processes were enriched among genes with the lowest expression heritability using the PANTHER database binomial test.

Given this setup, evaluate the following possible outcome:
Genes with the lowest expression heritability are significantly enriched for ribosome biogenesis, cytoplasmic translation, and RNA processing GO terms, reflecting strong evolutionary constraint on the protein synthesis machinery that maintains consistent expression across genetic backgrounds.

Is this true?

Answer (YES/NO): NO